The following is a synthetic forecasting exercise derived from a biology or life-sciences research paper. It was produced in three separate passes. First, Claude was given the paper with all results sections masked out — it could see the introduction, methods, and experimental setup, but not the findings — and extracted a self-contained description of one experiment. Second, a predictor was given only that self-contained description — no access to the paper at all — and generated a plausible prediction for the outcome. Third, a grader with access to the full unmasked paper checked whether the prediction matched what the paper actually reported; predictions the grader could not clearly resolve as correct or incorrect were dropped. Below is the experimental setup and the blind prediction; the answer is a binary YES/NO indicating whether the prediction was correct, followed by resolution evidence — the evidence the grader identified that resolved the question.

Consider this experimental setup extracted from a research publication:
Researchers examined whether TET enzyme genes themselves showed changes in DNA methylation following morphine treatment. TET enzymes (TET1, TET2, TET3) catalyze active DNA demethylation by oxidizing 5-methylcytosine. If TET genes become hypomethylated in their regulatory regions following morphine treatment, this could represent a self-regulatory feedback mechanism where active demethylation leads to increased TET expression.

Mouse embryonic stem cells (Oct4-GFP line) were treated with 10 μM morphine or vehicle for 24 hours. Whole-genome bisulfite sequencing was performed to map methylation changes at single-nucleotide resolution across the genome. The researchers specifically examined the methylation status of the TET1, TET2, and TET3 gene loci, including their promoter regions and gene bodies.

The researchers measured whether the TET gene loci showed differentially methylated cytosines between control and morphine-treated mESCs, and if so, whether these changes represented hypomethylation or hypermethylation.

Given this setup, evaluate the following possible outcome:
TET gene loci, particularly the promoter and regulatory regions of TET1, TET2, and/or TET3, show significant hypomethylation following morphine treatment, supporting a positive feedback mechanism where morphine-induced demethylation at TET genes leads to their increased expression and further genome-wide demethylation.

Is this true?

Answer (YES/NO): YES